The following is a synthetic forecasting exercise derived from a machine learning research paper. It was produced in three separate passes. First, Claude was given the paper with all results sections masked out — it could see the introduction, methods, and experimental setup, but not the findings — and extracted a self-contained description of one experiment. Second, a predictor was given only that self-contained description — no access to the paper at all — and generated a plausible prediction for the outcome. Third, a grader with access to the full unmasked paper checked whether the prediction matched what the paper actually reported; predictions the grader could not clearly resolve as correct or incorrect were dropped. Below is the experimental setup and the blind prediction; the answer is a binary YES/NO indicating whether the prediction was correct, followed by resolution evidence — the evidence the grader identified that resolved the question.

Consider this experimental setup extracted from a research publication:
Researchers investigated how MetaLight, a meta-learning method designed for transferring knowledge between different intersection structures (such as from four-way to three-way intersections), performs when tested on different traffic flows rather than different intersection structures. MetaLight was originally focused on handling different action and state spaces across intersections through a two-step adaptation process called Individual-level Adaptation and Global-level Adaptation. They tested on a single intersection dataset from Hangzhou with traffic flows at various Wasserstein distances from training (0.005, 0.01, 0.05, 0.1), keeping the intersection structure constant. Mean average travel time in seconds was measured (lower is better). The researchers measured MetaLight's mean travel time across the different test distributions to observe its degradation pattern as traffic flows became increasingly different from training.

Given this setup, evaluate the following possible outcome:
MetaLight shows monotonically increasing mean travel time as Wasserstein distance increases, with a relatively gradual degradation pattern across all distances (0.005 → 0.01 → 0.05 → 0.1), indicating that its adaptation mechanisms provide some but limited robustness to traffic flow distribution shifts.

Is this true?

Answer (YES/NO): NO